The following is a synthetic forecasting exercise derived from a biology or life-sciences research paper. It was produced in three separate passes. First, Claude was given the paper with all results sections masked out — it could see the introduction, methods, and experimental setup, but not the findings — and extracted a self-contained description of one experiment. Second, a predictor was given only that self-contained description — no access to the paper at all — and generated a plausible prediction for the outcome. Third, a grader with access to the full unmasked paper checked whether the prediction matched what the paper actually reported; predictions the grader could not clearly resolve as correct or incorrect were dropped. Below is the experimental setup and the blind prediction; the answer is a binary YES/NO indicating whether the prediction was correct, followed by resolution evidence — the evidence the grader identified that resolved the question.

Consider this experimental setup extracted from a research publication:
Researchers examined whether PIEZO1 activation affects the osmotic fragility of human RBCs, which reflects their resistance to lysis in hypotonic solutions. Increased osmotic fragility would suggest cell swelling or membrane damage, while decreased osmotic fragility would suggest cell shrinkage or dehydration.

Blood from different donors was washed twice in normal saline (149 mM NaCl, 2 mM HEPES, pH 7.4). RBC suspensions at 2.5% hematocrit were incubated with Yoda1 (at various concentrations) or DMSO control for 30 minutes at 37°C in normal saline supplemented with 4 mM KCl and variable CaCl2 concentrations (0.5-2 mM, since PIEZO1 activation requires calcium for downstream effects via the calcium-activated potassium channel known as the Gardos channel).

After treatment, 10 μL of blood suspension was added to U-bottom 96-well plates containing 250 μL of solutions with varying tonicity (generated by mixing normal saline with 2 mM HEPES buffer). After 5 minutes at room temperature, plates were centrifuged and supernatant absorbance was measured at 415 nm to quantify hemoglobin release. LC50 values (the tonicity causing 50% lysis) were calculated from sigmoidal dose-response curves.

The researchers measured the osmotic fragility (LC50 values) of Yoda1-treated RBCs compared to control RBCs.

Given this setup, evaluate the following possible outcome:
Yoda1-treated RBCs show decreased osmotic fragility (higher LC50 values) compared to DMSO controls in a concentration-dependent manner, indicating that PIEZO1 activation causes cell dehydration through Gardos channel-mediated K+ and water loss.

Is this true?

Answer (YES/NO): NO